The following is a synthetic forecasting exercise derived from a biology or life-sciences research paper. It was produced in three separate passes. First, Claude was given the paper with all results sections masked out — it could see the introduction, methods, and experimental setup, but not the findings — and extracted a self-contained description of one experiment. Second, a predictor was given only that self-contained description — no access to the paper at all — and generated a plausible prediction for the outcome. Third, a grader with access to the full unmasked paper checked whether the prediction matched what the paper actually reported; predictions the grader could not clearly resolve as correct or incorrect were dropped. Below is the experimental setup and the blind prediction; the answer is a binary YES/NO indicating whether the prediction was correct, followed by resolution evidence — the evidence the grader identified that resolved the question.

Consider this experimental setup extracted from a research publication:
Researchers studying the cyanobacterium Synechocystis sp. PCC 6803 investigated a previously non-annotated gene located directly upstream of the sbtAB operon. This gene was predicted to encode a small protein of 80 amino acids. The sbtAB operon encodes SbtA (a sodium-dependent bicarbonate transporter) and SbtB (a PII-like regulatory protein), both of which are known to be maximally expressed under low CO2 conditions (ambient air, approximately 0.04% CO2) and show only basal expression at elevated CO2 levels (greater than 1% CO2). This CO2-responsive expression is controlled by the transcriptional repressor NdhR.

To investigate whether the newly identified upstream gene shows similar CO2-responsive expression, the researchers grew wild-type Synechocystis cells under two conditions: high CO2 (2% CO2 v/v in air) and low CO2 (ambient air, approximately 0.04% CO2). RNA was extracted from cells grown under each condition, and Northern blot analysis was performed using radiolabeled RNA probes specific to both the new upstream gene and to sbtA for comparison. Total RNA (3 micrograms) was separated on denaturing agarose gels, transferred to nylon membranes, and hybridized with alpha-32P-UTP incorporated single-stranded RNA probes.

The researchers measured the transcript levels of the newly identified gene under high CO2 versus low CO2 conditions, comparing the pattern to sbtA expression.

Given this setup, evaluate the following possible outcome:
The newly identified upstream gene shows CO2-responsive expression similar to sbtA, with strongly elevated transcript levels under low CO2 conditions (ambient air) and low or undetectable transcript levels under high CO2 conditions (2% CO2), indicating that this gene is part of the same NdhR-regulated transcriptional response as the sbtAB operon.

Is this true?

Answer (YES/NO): NO